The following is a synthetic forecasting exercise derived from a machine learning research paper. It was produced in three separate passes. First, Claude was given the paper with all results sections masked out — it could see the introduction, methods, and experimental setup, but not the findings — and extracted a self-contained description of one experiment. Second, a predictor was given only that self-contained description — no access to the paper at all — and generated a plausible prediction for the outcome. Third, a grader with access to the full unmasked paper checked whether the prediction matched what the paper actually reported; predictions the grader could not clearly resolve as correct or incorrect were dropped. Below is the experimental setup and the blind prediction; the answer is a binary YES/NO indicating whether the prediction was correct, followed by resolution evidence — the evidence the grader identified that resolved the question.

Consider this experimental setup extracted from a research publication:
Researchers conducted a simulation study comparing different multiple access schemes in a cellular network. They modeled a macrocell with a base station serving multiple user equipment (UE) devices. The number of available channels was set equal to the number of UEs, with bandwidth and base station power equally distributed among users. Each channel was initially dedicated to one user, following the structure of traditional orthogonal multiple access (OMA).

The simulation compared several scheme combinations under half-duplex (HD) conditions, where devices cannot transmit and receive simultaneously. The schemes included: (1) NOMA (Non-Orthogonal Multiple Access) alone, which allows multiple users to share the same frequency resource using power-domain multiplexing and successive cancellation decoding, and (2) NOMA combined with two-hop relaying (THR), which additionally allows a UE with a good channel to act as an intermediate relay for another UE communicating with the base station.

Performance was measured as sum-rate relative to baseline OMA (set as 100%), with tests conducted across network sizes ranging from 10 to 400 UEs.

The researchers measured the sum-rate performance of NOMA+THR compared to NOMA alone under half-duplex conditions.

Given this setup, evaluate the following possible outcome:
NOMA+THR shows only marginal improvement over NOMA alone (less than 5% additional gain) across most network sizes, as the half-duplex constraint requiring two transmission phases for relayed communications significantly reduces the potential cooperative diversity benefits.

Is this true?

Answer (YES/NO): NO